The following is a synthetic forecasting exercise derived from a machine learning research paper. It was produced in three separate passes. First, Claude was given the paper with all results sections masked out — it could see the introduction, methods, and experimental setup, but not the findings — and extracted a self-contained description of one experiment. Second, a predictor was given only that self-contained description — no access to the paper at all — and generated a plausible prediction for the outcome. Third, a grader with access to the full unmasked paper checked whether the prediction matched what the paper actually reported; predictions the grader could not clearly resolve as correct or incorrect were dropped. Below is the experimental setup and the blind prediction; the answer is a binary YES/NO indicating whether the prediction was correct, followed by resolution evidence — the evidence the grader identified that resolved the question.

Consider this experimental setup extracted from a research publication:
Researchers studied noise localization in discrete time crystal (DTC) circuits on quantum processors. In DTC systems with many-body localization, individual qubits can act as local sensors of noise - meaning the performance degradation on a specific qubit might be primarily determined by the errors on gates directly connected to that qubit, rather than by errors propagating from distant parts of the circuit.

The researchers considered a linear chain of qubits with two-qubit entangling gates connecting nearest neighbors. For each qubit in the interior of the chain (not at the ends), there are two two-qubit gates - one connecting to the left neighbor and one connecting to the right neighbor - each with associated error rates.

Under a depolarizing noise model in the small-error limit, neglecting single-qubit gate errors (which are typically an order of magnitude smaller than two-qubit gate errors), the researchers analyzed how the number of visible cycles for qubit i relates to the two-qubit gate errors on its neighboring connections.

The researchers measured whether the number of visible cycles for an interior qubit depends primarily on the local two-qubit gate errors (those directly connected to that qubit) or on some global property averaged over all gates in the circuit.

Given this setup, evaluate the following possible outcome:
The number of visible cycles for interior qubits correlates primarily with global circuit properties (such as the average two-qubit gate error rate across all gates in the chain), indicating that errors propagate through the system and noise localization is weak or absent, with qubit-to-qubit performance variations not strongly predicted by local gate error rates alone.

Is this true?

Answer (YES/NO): NO